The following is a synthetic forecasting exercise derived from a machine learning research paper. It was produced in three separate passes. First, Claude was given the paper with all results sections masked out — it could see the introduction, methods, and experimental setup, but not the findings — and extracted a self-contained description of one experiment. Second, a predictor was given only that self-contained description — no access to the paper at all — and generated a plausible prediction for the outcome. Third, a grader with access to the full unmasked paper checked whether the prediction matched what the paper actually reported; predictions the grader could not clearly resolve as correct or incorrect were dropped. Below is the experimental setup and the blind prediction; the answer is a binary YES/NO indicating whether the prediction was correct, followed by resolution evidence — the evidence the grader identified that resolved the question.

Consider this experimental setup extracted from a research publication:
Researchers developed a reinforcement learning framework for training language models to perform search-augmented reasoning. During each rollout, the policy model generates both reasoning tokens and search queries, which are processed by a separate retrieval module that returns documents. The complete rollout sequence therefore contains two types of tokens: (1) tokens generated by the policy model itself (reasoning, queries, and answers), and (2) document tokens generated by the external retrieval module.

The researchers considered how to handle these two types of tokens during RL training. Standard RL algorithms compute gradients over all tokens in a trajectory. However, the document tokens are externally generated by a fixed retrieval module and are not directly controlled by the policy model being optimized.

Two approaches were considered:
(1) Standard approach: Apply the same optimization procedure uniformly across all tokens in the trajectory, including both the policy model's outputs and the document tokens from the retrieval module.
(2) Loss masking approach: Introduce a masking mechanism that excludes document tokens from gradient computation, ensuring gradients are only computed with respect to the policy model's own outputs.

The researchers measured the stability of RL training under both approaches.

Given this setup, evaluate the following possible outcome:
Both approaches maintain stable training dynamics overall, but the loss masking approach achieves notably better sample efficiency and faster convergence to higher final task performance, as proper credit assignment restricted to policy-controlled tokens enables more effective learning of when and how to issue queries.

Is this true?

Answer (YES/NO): NO